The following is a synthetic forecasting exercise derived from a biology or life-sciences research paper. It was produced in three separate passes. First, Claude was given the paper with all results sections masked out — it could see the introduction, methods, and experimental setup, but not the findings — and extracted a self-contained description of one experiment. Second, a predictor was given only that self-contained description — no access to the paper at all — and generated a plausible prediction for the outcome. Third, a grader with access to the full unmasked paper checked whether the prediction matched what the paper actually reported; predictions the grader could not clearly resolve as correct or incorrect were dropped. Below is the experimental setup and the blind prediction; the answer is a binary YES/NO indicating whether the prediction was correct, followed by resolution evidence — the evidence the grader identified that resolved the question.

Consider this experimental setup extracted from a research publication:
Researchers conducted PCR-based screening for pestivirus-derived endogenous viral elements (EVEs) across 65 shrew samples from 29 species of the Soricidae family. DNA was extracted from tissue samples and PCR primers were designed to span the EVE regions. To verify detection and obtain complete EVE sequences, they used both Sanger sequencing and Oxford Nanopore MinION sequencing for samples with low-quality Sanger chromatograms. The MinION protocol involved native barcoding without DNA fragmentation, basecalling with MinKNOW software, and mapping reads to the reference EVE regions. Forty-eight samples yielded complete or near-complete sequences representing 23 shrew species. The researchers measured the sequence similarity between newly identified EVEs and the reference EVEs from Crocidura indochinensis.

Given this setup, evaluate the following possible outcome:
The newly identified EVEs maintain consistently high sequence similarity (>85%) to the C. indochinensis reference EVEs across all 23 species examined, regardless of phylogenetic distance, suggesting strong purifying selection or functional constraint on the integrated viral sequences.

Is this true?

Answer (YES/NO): NO